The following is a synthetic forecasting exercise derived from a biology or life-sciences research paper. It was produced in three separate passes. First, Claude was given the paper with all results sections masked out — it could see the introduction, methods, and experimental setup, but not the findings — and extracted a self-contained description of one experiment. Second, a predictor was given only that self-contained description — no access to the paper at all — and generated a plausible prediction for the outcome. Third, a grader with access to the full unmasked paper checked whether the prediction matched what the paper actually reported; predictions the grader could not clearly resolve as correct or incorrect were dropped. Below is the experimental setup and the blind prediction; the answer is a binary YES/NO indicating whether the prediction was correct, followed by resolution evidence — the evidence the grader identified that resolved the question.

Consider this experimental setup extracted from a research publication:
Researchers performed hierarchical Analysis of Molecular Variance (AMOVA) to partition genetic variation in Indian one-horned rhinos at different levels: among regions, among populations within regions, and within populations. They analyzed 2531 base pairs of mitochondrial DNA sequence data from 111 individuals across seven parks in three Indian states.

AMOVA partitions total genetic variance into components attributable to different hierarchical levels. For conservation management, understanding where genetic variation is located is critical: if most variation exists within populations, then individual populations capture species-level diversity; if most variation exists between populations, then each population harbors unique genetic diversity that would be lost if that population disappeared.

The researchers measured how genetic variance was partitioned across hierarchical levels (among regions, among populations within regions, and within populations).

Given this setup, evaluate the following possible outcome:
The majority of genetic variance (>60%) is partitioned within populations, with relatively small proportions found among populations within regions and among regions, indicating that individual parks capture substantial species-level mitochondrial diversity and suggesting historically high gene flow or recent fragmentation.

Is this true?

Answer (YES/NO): NO